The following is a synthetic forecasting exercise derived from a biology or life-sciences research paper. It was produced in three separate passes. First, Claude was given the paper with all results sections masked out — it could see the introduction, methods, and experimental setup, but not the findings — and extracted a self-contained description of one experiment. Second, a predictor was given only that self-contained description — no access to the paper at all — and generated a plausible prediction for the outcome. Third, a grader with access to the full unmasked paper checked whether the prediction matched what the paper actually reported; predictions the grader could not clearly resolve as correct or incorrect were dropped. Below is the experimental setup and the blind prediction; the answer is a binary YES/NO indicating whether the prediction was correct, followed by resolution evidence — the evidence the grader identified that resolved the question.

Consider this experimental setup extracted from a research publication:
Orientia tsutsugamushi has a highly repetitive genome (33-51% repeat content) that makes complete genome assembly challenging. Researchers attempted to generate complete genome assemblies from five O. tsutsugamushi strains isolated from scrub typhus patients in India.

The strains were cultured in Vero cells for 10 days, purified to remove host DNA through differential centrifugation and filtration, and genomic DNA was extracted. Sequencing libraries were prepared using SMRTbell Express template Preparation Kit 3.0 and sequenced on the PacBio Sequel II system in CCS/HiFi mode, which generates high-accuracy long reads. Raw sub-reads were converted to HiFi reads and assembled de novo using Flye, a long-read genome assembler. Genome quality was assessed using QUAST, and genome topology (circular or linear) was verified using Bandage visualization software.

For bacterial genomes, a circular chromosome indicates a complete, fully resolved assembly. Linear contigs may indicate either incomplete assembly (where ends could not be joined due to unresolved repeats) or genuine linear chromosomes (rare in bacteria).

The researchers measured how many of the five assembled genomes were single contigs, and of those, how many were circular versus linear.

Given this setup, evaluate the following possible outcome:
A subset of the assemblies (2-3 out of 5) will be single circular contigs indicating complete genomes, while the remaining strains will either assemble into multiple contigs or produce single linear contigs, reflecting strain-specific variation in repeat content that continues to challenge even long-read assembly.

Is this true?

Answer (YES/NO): NO